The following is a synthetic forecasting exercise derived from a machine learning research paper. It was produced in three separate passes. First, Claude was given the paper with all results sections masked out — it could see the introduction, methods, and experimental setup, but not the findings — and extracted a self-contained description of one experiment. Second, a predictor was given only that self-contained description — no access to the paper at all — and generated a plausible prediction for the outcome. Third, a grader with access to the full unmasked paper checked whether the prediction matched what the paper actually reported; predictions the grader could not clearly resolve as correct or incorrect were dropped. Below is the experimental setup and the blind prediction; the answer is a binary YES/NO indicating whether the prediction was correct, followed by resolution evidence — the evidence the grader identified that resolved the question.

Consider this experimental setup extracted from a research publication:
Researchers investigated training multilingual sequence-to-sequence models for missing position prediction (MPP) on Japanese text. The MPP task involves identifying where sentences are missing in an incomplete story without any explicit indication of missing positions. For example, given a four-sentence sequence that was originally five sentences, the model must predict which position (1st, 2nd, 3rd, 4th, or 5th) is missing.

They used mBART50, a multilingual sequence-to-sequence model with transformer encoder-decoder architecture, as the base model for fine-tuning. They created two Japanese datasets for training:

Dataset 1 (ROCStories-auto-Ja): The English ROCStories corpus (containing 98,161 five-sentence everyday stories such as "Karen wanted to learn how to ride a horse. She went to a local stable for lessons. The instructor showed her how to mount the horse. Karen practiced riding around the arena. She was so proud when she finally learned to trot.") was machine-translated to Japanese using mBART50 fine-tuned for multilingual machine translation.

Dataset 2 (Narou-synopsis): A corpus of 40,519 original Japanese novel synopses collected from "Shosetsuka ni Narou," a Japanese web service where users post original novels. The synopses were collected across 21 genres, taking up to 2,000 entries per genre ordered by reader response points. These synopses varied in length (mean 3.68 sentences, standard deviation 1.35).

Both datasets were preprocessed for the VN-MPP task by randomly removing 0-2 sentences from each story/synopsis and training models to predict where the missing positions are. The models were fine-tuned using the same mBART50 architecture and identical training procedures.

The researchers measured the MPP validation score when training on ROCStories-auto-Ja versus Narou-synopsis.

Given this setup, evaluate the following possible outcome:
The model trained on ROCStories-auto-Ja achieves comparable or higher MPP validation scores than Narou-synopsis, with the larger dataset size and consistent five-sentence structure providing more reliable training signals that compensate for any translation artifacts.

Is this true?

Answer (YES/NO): YES